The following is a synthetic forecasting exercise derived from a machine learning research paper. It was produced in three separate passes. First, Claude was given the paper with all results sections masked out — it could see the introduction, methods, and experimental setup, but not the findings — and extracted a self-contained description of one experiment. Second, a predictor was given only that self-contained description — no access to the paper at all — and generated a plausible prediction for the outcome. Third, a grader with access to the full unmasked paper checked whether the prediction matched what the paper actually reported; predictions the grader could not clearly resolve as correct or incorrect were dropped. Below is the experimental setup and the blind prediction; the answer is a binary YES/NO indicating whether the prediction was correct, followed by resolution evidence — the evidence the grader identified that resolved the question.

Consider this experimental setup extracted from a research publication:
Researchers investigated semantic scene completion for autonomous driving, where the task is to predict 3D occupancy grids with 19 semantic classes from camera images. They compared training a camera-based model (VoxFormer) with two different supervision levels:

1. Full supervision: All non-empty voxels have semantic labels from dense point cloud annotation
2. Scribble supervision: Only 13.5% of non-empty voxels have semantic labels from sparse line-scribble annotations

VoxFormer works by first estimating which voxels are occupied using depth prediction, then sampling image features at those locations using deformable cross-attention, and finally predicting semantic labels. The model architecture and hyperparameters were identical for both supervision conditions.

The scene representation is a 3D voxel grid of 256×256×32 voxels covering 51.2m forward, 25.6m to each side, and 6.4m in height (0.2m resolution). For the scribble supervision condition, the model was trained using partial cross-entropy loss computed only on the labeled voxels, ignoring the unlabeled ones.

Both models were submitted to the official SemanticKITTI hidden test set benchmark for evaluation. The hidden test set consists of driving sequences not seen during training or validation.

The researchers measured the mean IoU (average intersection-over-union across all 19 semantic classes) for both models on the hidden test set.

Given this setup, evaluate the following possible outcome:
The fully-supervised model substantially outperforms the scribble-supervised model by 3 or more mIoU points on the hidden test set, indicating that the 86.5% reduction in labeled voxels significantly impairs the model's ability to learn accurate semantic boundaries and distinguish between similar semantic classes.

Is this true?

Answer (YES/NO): NO